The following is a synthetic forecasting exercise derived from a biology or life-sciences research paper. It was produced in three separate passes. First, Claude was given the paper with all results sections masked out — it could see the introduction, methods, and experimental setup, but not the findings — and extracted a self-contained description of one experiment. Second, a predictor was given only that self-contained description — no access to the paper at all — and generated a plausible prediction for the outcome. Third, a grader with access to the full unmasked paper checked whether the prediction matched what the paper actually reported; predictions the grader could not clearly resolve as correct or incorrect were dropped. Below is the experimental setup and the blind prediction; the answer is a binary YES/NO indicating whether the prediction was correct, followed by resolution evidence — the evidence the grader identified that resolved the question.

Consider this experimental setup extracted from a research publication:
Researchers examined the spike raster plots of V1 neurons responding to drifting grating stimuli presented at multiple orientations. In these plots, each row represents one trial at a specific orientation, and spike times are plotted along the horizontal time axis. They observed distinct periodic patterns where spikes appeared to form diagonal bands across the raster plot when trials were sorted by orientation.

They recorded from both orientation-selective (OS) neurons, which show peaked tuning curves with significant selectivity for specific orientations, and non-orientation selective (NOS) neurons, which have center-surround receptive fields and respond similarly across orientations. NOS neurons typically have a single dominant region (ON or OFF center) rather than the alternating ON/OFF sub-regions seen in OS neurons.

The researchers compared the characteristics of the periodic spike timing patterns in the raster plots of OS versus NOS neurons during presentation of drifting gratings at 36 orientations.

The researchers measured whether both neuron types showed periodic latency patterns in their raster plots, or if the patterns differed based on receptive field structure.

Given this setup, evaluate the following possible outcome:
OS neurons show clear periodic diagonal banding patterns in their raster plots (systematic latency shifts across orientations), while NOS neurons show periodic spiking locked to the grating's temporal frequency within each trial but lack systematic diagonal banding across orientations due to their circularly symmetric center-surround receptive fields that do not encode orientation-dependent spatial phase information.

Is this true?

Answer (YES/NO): NO